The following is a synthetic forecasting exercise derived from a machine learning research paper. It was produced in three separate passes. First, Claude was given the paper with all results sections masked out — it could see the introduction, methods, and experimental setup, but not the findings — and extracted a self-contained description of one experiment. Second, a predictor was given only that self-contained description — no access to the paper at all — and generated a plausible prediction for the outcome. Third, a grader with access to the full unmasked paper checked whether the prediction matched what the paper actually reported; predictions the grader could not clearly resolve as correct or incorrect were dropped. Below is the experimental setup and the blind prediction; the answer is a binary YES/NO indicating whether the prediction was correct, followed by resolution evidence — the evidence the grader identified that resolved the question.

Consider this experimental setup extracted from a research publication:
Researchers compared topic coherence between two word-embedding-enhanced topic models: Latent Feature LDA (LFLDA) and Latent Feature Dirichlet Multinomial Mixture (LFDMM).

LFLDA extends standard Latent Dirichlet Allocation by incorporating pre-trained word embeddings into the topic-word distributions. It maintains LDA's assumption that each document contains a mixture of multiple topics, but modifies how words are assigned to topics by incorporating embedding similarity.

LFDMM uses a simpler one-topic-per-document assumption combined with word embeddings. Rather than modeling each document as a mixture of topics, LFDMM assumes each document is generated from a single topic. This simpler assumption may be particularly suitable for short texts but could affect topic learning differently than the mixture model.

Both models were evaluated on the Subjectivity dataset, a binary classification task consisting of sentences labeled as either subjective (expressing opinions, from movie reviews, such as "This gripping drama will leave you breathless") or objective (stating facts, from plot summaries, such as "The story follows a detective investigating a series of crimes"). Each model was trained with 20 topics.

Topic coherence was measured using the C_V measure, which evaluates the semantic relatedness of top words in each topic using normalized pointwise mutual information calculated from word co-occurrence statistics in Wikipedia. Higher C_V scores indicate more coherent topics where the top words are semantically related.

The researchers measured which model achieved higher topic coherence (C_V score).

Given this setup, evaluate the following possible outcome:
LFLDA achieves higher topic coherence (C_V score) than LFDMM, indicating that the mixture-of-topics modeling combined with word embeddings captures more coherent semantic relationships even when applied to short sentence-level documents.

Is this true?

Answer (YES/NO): YES